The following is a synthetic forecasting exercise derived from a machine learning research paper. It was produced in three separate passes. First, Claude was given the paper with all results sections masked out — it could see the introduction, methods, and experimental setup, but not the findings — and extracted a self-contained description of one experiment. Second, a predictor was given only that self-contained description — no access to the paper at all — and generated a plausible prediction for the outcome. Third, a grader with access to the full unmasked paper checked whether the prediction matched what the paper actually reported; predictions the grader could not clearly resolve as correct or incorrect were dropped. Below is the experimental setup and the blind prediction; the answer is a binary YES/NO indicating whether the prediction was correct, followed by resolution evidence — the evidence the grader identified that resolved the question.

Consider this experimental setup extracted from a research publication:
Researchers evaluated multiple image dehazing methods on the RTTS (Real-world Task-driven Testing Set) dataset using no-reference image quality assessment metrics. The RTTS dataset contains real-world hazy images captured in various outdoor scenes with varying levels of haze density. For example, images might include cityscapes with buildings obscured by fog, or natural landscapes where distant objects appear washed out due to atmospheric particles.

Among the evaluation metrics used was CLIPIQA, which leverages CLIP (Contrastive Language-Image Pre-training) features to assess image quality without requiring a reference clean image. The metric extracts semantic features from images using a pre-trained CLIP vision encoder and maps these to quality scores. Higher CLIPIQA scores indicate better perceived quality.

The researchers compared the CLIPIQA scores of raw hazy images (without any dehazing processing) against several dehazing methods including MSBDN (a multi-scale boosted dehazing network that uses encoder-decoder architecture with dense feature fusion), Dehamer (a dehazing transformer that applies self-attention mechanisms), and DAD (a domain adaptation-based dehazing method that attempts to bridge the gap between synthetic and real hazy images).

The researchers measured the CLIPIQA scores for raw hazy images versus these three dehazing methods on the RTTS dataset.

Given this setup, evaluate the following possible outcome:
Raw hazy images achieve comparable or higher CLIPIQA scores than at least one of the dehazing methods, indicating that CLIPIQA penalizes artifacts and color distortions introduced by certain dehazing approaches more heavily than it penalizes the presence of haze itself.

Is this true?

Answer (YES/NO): YES